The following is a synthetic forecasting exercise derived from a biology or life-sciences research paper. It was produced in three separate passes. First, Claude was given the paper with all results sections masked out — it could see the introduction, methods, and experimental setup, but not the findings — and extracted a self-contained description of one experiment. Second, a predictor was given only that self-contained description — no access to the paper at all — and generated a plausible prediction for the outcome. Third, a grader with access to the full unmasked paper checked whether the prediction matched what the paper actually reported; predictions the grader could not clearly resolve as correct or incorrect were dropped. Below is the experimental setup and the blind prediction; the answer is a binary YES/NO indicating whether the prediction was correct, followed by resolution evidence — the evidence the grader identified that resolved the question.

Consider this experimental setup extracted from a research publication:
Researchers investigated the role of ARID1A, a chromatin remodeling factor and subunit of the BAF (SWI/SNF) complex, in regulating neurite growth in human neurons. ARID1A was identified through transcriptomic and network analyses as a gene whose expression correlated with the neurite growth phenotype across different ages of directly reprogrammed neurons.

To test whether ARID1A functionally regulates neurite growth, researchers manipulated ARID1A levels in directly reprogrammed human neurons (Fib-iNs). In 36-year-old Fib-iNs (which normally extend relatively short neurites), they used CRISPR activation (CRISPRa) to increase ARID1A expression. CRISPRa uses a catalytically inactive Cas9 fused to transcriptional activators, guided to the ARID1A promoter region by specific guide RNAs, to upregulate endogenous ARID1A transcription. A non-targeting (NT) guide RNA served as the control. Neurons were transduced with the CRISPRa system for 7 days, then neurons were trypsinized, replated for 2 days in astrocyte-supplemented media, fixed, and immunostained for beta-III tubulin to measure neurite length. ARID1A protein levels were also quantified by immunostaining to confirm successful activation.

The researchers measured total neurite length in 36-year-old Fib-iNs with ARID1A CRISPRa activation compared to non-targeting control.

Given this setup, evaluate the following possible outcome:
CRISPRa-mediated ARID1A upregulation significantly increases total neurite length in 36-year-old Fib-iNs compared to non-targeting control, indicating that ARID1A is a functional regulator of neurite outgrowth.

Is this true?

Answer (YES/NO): YES